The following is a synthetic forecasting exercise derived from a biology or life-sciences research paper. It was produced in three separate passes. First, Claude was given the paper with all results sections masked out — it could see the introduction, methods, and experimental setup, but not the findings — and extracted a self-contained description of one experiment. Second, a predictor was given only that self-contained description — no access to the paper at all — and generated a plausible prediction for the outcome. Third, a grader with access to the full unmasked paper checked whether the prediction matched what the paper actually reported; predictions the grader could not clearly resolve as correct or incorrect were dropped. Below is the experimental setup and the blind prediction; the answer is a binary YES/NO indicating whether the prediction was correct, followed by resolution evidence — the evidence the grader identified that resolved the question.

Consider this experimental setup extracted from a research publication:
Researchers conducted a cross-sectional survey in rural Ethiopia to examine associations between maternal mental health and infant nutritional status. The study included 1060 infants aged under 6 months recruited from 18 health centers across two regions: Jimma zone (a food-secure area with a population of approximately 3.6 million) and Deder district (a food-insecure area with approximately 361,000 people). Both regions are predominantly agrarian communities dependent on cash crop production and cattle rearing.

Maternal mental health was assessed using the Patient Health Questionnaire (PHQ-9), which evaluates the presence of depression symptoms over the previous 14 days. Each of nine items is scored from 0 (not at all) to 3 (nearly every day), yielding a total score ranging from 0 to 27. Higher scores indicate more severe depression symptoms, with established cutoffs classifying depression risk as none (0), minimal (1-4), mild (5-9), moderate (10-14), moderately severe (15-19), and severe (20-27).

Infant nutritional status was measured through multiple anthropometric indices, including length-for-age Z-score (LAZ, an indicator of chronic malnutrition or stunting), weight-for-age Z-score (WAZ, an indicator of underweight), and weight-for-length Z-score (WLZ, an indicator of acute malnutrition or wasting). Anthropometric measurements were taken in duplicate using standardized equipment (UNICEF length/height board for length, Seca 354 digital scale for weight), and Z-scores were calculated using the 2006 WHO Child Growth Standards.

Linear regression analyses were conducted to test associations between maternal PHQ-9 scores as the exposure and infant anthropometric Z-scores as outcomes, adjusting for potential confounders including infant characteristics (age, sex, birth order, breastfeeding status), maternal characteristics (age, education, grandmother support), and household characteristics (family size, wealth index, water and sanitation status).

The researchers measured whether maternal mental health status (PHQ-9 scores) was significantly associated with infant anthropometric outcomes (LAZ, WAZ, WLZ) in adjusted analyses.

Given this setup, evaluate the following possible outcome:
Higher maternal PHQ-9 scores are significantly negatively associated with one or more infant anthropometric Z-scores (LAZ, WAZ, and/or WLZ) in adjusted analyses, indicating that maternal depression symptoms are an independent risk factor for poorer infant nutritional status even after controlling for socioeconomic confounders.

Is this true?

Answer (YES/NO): NO